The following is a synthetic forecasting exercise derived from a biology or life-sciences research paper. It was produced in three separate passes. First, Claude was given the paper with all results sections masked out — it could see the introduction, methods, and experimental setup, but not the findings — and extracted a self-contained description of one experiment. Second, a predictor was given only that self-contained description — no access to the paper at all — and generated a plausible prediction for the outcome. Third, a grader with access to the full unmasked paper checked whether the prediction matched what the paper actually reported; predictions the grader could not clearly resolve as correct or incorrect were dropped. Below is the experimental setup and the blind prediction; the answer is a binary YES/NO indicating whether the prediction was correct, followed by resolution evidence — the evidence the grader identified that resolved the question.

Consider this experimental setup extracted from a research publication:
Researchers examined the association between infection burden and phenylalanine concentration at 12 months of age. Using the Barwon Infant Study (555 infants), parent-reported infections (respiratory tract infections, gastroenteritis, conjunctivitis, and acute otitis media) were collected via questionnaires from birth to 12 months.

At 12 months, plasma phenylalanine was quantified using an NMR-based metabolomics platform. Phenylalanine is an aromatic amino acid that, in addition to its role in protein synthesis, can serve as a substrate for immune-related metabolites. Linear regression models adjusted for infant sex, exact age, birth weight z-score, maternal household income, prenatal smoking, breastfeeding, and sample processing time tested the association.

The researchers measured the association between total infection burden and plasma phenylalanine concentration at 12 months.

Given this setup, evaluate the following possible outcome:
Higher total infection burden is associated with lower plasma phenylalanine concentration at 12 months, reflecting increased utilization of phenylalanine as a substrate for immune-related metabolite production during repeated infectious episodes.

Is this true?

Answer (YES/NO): NO